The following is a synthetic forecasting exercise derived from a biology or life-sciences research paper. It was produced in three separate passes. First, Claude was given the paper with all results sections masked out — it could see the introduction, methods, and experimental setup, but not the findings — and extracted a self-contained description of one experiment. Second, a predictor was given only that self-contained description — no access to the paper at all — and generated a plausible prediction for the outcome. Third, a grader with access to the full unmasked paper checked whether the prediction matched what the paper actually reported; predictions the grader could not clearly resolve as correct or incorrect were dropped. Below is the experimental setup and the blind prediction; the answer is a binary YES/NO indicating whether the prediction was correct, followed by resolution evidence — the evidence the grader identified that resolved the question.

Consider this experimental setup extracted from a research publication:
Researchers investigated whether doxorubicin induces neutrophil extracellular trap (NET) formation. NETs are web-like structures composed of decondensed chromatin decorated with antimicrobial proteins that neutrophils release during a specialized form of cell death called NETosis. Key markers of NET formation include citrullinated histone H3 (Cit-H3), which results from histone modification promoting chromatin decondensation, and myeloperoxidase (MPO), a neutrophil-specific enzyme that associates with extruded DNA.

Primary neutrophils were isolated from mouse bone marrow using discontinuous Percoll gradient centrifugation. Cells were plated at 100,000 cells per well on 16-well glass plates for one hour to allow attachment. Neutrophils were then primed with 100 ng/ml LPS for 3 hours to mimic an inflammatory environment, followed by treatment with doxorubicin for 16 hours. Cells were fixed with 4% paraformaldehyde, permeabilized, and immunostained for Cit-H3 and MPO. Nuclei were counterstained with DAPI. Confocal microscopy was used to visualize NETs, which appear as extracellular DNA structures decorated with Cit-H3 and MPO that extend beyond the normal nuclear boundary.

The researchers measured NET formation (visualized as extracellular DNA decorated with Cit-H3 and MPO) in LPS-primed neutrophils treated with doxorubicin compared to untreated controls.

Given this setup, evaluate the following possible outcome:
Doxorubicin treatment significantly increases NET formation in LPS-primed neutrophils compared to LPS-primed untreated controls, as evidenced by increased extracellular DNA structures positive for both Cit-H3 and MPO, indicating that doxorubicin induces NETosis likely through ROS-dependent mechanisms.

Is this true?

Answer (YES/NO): YES